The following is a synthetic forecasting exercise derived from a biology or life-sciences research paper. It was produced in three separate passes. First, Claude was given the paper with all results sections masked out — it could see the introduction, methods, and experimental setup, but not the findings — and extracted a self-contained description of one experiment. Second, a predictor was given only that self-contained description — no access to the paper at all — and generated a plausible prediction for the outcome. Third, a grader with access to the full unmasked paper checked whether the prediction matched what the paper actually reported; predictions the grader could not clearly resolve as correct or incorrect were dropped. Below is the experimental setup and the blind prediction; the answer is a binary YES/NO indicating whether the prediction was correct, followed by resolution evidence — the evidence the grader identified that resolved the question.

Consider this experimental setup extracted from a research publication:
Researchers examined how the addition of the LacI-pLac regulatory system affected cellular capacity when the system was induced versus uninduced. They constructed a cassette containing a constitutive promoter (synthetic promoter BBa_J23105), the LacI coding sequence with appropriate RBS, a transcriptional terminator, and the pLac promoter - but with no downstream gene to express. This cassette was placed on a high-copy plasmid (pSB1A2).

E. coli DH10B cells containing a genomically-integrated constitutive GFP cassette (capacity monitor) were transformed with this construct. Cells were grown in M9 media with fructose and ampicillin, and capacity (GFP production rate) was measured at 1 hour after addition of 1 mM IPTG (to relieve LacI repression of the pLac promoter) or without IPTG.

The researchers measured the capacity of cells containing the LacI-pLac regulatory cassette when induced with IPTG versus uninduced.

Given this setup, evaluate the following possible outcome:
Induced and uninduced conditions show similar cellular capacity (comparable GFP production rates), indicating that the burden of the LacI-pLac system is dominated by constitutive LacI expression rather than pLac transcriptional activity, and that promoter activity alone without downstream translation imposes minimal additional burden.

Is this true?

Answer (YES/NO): NO